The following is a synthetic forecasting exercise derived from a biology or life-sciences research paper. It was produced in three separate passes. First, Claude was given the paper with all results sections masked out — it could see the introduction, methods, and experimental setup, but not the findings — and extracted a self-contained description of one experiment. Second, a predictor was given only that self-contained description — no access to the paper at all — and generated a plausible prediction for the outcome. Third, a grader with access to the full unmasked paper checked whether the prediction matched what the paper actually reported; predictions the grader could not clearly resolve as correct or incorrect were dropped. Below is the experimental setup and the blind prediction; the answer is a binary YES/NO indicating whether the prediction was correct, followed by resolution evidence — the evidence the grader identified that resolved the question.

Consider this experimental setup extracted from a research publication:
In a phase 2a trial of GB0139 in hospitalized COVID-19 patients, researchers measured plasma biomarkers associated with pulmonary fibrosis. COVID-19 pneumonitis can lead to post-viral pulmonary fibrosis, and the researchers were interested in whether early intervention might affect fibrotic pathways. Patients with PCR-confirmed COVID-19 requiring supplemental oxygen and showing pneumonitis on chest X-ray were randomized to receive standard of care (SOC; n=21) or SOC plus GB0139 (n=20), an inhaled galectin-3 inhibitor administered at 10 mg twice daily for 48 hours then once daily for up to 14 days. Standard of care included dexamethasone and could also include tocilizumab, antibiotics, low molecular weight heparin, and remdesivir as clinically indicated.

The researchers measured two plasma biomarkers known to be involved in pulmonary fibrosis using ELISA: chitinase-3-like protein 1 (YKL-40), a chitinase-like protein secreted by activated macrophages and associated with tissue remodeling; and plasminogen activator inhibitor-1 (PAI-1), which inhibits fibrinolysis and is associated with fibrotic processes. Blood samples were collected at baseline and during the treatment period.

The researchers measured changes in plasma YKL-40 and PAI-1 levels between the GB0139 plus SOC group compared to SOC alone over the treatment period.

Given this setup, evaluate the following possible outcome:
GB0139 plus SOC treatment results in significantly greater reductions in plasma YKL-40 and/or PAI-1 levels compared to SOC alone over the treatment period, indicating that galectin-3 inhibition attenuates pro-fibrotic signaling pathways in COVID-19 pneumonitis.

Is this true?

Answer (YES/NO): NO